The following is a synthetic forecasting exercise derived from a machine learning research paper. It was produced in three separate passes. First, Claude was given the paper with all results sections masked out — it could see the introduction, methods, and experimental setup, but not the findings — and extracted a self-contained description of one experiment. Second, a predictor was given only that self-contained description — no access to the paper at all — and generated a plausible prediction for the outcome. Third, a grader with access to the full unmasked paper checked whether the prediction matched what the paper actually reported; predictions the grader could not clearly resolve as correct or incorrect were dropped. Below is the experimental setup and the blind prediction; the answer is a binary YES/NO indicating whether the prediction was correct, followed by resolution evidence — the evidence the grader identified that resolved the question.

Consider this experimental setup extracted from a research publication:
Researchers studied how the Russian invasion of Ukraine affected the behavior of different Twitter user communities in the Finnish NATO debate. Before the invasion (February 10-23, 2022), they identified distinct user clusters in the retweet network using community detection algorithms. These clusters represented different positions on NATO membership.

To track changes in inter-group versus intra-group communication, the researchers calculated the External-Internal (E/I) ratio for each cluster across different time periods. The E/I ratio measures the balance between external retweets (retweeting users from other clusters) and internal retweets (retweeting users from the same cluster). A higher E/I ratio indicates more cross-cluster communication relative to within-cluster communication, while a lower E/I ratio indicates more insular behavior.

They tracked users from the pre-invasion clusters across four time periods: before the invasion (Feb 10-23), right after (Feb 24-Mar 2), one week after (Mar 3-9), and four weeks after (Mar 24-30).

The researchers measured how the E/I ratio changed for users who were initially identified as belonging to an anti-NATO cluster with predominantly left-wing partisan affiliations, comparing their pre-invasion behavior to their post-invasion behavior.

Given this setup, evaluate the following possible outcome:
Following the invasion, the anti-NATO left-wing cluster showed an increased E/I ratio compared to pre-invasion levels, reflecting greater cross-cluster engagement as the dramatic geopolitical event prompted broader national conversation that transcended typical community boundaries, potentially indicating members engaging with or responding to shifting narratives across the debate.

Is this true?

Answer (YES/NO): YES